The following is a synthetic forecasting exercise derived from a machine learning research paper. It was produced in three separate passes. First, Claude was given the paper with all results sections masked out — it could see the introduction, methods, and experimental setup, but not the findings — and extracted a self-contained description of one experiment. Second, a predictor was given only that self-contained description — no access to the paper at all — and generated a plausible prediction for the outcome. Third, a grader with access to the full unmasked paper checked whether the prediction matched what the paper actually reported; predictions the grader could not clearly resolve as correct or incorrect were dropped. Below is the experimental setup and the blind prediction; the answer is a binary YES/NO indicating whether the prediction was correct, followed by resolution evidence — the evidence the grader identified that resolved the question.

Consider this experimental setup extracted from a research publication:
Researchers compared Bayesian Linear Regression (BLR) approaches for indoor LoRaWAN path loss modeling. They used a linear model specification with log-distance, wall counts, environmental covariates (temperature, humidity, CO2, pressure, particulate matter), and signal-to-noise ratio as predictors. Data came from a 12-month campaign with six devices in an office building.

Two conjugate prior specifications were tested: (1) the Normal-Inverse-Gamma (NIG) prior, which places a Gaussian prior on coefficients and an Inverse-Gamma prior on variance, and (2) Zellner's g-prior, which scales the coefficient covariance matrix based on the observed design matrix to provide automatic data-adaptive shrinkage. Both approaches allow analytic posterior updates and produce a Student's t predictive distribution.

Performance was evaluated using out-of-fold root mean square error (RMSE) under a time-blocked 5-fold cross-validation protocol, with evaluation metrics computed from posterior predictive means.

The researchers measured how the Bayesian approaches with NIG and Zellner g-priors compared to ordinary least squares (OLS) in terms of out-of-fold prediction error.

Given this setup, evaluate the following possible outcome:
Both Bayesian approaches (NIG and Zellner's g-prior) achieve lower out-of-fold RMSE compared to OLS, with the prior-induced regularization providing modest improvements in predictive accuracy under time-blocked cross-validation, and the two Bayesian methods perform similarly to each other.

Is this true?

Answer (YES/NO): NO